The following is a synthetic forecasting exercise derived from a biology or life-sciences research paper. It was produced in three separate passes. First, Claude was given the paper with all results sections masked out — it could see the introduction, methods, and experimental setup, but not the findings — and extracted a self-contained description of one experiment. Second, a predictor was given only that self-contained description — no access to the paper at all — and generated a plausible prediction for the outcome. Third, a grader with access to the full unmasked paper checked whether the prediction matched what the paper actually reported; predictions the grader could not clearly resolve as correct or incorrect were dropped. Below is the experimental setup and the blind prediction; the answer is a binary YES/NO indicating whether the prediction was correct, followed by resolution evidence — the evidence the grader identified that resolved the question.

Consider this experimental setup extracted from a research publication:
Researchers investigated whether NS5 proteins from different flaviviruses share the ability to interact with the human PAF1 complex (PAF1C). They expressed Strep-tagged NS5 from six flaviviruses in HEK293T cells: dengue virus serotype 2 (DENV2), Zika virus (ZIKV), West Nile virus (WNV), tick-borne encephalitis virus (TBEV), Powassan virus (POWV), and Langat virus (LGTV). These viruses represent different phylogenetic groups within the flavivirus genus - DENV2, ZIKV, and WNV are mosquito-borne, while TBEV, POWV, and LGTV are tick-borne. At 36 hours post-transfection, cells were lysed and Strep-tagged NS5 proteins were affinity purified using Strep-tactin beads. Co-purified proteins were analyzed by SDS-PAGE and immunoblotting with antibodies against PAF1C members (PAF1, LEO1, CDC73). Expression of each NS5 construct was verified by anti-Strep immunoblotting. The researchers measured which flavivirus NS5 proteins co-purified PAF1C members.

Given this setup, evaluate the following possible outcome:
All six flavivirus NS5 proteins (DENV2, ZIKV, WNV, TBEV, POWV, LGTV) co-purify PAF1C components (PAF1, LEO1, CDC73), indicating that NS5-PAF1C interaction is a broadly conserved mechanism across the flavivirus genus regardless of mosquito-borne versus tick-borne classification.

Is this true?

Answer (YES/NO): YES